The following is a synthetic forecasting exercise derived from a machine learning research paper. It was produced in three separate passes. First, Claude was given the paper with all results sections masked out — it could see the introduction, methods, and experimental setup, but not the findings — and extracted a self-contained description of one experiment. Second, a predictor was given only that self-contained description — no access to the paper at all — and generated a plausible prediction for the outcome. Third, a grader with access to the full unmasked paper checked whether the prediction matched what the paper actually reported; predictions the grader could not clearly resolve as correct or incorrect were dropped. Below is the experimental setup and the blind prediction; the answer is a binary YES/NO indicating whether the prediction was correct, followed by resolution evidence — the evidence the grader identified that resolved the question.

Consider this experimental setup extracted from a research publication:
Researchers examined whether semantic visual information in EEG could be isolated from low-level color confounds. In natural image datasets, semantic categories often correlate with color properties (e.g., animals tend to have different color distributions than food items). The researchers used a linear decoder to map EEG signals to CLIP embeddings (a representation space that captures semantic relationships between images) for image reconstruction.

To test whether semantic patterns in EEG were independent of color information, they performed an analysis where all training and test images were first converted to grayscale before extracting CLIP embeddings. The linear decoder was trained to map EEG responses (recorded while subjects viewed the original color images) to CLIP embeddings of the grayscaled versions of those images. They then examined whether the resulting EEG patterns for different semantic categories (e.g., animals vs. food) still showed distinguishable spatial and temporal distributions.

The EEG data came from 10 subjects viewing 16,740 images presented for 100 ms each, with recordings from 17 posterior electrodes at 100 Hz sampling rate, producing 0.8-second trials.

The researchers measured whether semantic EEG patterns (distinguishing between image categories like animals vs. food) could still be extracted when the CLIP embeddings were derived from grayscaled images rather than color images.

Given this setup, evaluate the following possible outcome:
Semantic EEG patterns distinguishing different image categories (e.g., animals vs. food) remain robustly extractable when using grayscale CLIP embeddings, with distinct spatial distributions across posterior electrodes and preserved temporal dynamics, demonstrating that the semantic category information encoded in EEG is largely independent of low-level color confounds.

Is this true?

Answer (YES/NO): YES